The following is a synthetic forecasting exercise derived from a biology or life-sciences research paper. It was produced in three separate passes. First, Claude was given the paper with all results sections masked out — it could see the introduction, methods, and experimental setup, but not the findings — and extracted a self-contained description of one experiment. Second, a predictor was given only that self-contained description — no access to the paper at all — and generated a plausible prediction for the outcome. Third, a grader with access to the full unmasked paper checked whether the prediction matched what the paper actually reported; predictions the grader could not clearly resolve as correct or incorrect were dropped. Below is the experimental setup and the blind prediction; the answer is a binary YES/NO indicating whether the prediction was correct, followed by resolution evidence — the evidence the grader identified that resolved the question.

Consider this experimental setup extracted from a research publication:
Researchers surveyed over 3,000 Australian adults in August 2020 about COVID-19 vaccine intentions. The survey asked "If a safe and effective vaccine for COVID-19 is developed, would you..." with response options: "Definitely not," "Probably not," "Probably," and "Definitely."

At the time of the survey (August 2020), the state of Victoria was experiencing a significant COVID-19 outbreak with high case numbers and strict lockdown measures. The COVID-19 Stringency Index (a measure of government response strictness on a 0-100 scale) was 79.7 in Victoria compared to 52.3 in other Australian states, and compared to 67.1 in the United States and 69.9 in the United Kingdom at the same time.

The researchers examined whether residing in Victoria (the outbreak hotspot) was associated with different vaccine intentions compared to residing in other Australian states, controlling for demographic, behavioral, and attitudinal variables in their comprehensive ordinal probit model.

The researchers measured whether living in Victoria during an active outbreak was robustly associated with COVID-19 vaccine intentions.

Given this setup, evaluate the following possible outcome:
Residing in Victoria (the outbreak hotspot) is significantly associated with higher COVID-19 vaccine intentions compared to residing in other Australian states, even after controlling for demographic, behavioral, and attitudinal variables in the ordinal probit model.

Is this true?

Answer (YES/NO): NO